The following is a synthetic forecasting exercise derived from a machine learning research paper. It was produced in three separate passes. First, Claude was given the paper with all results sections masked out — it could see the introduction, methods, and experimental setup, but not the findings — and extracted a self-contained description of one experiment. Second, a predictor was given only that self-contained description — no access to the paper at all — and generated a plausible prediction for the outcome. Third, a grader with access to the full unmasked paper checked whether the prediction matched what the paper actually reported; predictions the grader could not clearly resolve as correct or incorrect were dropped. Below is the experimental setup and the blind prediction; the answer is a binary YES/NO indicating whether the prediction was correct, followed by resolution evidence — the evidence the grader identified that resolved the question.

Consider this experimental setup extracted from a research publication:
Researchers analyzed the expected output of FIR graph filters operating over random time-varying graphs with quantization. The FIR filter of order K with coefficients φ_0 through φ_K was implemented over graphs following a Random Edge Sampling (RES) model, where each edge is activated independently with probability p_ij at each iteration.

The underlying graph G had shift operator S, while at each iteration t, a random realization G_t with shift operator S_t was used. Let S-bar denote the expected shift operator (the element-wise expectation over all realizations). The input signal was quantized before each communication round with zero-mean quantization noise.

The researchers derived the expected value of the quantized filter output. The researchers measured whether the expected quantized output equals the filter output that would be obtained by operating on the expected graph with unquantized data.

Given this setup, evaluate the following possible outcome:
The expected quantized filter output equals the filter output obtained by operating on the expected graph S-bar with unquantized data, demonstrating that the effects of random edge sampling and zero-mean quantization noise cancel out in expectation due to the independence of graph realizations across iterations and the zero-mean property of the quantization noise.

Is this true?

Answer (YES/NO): YES